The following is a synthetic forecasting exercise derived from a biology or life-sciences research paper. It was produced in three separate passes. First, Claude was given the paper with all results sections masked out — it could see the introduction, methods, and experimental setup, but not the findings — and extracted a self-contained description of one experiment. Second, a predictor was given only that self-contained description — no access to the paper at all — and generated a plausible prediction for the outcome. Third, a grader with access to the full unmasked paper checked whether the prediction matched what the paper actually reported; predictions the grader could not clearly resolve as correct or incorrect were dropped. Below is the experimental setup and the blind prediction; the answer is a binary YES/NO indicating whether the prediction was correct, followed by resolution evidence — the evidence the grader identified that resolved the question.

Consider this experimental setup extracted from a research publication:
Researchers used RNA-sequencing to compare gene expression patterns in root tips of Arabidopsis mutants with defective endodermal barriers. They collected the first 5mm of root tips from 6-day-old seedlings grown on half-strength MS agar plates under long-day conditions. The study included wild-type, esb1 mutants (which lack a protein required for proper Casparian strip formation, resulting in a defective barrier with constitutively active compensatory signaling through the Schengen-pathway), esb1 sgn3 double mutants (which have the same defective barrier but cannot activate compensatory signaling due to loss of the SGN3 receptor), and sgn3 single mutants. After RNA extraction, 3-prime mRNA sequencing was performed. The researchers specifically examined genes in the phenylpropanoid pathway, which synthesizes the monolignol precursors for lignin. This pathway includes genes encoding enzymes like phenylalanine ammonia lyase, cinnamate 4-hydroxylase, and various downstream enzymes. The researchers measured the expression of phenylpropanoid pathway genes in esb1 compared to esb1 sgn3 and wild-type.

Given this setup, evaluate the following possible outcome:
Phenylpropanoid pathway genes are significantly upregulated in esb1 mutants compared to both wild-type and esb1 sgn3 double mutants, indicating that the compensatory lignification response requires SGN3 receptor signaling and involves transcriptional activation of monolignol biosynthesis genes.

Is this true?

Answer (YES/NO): YES